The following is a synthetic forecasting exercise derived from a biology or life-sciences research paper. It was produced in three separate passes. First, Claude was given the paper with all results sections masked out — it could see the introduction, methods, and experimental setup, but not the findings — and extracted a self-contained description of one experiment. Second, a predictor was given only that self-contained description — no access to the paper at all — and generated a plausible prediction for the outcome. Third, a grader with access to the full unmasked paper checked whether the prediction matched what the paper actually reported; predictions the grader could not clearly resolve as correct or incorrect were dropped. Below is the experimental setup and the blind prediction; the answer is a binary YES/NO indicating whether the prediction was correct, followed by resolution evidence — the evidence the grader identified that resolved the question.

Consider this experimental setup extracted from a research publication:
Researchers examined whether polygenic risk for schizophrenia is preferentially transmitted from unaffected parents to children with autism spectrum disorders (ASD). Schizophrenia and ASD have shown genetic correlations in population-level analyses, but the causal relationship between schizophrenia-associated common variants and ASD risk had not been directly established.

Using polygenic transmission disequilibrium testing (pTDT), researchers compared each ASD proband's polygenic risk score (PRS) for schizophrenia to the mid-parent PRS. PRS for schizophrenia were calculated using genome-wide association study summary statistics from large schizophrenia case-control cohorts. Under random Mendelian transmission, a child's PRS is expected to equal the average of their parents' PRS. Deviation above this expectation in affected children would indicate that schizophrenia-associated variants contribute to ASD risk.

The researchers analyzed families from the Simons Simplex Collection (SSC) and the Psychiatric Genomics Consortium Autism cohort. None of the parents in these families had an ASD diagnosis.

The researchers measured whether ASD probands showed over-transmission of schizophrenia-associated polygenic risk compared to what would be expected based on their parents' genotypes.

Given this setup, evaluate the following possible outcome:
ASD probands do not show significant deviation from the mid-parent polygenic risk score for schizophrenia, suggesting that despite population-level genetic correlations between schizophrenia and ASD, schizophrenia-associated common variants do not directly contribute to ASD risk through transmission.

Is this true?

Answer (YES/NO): NO